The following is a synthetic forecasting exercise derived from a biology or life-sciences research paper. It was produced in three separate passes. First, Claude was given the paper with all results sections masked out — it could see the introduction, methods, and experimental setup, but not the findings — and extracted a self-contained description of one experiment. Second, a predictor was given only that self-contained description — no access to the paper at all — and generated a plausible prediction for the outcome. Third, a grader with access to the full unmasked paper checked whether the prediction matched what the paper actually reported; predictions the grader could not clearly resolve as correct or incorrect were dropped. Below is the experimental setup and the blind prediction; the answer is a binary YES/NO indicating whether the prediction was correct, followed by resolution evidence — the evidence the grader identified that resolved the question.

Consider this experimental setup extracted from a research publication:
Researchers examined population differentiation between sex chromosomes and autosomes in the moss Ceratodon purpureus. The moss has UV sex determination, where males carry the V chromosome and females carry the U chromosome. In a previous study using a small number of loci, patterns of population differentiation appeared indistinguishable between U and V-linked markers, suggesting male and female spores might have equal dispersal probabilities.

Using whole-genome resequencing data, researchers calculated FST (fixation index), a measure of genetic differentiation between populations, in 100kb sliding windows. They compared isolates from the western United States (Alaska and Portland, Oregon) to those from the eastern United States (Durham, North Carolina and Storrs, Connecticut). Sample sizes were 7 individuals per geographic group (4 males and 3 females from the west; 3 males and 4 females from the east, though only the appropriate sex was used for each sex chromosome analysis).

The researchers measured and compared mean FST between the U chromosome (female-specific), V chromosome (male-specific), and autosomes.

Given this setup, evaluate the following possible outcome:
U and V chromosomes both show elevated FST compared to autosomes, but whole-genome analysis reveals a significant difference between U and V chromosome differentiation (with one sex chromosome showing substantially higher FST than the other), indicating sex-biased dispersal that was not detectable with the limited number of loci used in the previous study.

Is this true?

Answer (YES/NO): NO